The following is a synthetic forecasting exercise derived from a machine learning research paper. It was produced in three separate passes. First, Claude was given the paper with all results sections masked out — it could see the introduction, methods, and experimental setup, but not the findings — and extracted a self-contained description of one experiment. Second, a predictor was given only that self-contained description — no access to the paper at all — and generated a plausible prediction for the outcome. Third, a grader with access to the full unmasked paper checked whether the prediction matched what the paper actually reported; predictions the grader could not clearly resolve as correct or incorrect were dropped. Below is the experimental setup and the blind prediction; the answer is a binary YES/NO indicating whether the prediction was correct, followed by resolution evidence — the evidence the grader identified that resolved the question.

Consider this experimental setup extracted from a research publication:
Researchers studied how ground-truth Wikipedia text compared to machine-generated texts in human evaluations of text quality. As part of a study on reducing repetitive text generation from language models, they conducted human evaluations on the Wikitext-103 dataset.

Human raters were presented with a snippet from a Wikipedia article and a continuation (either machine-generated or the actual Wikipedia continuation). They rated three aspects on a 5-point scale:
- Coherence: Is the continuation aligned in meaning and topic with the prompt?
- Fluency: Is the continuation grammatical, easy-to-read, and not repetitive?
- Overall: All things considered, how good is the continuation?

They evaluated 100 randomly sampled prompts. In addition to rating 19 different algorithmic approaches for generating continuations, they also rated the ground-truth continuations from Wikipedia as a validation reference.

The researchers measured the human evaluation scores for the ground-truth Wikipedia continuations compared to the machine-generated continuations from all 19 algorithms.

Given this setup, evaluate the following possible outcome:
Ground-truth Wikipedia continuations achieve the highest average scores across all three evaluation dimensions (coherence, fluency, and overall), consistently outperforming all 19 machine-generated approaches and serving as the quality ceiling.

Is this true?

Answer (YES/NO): YES